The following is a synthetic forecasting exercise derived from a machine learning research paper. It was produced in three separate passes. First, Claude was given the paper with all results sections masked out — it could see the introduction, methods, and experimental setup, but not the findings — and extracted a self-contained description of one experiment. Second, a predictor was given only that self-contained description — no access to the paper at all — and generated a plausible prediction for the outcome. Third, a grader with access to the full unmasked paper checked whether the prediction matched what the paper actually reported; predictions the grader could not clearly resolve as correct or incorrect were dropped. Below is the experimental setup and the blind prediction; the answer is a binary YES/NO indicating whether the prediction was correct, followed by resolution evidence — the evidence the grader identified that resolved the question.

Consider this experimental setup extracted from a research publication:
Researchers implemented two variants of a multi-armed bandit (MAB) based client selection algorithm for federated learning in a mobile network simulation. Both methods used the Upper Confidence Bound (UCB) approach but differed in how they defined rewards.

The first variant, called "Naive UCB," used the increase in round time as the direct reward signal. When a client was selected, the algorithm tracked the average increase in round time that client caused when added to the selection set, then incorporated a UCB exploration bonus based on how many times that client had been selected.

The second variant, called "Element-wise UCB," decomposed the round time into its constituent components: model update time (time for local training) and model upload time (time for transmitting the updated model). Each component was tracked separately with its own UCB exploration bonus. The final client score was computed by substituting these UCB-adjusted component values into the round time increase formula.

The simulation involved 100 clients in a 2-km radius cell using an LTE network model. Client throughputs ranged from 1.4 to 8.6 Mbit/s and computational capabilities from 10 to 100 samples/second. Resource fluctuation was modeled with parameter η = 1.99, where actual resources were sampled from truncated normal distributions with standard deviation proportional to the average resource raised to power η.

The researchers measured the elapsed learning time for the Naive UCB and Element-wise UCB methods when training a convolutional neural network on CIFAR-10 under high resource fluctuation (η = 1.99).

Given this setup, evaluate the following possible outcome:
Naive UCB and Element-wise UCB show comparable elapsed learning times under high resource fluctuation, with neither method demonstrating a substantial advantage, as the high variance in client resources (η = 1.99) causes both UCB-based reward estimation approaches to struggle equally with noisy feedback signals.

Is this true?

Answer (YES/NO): NO